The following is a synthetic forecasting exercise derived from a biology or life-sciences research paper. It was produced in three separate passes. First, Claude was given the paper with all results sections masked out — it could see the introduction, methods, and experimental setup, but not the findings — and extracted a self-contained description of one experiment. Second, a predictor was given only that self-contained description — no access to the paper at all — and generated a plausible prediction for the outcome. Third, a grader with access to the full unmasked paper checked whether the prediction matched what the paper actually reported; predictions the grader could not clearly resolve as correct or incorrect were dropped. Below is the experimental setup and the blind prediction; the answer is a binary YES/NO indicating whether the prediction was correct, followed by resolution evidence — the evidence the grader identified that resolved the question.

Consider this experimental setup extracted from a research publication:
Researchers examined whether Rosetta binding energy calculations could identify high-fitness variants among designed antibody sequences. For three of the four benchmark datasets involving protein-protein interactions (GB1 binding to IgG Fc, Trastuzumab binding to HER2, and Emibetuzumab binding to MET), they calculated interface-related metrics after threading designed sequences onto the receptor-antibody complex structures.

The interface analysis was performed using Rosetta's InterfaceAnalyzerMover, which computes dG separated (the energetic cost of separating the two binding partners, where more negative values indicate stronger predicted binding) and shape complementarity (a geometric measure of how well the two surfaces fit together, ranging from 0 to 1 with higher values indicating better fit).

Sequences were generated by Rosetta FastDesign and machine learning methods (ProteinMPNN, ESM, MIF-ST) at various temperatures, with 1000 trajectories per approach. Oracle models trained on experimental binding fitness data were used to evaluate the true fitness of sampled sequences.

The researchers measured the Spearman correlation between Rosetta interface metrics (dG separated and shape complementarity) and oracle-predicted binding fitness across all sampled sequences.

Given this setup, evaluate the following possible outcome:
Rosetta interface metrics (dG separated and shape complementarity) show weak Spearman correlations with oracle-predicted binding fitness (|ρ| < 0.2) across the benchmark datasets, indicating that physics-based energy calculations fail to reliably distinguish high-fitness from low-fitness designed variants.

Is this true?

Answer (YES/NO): NO